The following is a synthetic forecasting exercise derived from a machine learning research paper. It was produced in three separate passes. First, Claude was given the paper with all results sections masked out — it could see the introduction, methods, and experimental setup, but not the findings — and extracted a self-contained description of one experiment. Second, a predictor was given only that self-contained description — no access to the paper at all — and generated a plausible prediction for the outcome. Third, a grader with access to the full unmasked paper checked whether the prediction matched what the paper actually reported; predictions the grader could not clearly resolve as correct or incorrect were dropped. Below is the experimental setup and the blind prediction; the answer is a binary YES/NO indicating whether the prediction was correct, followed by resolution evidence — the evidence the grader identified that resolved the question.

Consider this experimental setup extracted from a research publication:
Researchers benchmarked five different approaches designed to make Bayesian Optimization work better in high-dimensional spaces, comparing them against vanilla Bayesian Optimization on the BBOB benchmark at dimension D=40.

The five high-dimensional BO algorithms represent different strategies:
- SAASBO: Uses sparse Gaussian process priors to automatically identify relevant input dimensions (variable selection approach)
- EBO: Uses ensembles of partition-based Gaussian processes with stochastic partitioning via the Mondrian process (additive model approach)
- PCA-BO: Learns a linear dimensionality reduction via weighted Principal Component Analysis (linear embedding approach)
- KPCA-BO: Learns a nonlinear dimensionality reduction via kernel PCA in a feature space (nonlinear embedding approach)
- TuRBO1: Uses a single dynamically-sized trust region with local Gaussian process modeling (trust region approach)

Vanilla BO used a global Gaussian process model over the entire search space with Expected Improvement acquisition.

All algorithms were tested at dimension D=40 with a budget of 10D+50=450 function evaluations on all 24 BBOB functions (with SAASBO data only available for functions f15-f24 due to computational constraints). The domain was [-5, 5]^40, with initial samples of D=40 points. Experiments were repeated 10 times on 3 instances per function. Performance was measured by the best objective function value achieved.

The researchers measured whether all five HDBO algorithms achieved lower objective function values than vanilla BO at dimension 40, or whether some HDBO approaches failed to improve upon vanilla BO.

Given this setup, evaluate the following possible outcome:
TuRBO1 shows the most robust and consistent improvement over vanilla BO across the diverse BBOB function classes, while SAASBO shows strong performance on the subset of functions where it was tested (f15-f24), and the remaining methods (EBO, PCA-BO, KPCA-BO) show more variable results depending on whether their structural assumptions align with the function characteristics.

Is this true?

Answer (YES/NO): YES